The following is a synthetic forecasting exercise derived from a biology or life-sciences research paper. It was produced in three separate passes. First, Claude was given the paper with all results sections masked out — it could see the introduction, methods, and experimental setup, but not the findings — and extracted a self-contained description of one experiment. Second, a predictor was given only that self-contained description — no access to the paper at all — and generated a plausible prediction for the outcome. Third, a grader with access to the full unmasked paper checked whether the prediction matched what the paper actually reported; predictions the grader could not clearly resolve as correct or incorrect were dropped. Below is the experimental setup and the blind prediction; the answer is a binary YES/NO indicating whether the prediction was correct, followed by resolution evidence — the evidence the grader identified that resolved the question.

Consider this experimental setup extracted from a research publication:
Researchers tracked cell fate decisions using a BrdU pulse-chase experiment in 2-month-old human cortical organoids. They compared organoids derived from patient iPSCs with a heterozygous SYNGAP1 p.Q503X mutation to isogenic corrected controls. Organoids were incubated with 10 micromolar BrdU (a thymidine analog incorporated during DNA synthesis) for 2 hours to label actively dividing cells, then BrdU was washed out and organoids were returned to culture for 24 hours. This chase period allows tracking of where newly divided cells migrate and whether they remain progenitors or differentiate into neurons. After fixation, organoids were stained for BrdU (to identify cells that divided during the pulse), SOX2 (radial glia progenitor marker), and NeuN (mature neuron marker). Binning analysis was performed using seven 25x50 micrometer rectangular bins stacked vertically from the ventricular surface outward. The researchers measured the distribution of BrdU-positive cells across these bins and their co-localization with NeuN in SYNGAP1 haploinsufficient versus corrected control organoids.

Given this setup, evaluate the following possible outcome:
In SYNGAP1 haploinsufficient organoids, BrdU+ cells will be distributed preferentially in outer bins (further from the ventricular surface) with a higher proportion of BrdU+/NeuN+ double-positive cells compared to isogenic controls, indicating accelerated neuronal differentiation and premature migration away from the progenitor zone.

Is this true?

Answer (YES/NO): NO